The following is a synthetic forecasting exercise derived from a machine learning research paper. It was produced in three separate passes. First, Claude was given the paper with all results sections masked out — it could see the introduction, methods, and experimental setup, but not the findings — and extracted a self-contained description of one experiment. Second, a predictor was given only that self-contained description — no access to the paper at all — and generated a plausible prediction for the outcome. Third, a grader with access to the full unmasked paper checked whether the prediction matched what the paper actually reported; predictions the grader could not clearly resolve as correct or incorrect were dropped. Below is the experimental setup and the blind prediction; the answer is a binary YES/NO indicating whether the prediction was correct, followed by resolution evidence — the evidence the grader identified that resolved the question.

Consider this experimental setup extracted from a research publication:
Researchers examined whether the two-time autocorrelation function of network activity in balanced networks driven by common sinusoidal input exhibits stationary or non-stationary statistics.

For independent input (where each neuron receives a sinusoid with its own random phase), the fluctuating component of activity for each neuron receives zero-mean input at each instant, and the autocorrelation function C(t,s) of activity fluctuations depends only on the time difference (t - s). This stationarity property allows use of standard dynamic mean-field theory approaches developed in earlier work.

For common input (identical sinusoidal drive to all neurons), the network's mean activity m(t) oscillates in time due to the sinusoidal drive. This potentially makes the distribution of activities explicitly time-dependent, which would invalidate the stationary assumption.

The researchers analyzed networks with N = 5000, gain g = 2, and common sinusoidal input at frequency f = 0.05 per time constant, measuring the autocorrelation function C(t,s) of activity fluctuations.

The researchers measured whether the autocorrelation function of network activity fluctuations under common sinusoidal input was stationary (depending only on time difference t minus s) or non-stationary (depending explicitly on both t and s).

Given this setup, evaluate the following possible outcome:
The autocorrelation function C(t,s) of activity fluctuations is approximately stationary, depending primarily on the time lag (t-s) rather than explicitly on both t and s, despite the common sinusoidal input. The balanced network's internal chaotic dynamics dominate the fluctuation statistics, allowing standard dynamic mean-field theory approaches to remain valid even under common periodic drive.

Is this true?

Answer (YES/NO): NO